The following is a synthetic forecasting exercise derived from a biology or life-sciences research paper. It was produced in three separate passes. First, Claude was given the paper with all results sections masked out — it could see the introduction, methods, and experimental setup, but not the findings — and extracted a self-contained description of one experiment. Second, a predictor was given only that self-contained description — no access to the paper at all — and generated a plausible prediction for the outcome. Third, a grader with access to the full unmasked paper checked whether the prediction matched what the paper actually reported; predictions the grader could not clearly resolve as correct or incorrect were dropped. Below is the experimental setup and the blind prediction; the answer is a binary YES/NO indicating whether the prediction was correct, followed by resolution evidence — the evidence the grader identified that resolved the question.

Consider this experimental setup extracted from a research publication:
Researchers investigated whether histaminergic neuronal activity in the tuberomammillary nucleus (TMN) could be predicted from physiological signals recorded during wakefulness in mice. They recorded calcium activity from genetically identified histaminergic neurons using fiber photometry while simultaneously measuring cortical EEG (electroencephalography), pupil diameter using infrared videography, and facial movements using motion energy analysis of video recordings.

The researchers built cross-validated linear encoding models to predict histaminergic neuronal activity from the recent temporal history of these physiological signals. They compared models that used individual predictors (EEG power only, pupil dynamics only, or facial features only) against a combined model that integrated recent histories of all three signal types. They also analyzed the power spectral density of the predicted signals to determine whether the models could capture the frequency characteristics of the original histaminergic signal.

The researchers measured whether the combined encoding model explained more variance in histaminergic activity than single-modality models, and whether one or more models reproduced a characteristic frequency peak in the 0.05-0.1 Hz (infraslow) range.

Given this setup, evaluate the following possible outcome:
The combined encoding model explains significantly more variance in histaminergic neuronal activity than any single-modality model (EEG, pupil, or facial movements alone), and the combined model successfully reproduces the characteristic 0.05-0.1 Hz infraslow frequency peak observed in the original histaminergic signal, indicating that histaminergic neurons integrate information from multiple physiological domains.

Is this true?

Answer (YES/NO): YES